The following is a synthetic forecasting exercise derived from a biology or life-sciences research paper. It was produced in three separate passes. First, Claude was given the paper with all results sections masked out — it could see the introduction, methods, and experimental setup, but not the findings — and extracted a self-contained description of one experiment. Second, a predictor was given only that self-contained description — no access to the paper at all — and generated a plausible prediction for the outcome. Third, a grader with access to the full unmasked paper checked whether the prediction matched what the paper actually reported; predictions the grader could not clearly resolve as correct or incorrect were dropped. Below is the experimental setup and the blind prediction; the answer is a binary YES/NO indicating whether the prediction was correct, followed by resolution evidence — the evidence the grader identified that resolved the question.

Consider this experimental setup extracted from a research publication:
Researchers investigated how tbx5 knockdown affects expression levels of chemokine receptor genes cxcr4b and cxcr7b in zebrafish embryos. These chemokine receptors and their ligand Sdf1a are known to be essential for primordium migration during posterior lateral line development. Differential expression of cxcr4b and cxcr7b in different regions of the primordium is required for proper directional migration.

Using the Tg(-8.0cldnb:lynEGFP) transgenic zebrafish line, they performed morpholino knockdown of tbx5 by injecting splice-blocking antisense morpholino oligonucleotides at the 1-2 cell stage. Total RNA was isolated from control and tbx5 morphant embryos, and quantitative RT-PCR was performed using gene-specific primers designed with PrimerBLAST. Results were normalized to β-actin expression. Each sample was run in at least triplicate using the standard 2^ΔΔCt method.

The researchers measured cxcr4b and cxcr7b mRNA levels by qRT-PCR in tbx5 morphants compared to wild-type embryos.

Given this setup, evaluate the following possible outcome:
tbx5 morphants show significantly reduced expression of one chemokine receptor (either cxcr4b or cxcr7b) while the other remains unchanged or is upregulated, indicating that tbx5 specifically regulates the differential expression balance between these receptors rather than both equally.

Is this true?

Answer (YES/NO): NO